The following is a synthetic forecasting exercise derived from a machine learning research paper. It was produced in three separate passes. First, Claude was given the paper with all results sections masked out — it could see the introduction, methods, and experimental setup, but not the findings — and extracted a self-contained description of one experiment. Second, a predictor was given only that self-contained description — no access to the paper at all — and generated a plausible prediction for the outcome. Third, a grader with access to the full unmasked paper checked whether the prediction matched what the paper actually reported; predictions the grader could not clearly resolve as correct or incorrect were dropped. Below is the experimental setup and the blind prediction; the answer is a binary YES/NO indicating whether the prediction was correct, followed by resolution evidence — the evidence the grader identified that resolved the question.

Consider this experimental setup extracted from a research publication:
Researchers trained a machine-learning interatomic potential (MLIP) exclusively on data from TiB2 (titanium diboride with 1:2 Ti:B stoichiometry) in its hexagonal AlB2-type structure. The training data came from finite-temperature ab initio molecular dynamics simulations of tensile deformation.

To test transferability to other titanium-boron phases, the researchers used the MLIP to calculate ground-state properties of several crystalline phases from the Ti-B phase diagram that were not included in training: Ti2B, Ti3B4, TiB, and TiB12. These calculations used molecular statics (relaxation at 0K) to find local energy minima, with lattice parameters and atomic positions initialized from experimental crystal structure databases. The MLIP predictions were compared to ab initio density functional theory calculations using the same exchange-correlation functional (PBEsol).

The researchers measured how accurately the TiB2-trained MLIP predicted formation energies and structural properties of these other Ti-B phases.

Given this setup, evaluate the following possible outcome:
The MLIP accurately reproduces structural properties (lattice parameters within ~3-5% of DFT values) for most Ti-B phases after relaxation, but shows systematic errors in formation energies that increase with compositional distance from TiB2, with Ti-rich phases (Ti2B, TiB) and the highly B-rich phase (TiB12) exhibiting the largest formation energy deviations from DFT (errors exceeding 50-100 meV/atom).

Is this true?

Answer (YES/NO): NO